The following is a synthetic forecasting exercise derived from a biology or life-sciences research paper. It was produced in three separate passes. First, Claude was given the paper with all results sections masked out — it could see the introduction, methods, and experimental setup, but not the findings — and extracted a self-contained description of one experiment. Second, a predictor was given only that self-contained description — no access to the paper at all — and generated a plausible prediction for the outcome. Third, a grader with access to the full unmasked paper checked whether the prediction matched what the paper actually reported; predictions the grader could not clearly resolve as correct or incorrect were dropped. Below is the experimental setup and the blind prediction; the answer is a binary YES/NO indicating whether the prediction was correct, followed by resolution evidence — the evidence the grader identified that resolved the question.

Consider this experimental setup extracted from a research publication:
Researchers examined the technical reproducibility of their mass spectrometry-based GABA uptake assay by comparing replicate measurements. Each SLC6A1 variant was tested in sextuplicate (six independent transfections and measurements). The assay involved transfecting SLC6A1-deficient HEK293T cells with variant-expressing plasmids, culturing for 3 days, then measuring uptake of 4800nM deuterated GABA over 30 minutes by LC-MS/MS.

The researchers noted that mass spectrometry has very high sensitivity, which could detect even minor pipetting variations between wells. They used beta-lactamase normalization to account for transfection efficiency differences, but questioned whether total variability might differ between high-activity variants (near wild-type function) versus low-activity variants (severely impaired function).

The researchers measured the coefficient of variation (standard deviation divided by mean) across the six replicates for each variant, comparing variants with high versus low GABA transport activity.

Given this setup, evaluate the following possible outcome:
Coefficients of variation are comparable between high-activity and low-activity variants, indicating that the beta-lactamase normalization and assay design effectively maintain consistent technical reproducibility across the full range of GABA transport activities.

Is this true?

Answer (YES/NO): NO